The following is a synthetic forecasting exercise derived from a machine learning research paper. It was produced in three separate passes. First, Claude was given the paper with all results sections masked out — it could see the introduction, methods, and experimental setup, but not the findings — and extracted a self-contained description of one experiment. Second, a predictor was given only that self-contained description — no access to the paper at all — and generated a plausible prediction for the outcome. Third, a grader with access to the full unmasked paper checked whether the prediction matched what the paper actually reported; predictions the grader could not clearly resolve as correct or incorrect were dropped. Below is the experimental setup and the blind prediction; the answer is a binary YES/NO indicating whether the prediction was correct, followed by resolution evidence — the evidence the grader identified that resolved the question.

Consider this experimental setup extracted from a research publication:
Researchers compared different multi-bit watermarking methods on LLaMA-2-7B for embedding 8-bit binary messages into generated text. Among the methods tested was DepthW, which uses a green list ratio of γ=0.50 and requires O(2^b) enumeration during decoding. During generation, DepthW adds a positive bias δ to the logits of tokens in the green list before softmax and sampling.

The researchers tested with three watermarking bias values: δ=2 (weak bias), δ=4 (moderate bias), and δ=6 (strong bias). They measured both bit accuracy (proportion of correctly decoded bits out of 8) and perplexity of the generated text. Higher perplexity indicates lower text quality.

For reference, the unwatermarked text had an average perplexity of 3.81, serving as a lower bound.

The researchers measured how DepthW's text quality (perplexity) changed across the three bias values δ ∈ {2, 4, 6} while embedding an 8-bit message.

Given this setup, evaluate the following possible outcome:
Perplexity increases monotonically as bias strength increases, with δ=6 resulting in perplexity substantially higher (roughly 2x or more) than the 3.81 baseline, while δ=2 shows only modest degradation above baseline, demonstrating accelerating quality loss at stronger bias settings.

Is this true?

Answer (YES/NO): YES